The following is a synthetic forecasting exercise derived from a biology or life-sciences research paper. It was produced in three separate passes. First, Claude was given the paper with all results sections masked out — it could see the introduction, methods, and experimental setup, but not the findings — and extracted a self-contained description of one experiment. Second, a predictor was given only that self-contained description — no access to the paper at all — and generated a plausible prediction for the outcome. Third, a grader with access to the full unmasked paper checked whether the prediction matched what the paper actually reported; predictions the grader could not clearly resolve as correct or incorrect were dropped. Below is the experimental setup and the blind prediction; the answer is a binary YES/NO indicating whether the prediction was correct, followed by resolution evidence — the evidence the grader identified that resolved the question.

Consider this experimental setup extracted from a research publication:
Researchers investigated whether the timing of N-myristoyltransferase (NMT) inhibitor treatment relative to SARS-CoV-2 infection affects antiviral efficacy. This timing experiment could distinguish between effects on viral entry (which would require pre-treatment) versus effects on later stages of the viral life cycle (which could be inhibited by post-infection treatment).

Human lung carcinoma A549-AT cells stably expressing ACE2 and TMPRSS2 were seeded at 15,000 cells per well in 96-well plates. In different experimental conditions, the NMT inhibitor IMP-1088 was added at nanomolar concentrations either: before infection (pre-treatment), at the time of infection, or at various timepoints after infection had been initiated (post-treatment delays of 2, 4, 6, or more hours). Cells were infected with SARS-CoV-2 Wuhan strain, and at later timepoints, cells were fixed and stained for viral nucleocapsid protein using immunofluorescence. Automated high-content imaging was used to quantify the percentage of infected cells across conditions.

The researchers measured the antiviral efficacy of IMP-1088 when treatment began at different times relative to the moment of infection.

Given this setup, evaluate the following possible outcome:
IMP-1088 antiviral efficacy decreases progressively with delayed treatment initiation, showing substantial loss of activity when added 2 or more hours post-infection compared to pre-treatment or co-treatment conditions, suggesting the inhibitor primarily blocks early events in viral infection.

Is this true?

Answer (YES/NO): NO